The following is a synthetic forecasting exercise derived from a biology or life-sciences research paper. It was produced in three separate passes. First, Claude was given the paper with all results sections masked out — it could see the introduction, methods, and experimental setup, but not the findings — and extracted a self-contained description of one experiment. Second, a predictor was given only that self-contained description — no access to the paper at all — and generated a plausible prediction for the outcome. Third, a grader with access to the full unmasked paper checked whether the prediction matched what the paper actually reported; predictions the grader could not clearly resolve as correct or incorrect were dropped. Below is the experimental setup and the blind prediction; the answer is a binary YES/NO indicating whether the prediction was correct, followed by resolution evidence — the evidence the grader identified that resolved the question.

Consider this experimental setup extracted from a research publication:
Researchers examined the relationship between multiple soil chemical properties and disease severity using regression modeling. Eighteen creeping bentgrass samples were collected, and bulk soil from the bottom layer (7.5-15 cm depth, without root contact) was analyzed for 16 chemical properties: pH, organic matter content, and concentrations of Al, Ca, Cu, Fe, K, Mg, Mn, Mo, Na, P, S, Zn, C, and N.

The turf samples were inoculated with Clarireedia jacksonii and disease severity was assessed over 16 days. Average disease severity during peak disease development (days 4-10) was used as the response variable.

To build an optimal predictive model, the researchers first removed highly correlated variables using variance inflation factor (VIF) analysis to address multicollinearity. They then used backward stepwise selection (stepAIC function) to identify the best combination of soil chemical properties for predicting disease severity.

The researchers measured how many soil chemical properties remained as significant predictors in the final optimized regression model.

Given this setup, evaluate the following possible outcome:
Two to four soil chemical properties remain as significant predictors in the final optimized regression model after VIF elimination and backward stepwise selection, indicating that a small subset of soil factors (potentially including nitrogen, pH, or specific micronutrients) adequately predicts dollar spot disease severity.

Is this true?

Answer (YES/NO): NO